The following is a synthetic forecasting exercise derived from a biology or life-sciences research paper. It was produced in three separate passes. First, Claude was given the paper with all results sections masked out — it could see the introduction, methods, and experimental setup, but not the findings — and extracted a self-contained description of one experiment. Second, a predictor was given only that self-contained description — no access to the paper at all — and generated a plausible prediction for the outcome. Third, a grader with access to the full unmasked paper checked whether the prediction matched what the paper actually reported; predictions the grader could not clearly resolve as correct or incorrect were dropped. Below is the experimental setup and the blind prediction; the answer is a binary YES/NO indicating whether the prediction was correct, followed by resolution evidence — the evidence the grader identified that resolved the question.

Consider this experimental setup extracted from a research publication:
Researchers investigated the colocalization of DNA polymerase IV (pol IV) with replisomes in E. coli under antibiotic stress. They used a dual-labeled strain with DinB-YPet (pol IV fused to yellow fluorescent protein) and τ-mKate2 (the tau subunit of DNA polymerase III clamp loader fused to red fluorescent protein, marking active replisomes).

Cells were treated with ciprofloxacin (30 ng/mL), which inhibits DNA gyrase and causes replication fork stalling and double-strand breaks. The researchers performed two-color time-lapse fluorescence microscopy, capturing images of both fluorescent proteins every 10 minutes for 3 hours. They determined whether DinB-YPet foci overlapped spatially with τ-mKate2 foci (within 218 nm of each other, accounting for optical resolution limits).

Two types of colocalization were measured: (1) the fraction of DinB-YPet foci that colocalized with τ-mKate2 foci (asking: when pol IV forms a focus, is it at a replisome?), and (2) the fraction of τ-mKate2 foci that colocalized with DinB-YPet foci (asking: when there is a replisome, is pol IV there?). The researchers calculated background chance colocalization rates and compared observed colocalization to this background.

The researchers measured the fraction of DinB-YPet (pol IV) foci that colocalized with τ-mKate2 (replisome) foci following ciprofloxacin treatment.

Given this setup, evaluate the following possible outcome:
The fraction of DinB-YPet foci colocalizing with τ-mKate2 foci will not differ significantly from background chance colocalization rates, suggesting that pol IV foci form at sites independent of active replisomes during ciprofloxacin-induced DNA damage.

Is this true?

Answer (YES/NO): NO